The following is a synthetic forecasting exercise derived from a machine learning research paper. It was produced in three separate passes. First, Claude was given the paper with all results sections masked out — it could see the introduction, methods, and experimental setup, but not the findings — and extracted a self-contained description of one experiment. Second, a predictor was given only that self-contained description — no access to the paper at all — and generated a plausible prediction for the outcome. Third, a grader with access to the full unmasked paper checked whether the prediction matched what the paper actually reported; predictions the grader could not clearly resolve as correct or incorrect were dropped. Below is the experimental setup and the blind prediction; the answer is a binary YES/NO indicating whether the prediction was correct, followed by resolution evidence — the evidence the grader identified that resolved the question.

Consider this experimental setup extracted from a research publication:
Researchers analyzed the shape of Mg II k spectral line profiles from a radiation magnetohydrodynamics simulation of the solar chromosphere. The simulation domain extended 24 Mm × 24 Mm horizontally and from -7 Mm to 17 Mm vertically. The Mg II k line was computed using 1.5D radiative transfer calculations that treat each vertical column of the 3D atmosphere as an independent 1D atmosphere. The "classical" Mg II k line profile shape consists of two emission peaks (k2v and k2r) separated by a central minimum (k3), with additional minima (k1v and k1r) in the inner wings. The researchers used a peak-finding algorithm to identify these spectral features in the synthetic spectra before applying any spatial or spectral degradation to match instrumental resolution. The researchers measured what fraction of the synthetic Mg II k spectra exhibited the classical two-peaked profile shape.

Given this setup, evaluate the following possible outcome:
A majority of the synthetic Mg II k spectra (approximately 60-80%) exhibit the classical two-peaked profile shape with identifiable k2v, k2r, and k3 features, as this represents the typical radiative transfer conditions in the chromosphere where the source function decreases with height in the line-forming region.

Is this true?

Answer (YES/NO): NO